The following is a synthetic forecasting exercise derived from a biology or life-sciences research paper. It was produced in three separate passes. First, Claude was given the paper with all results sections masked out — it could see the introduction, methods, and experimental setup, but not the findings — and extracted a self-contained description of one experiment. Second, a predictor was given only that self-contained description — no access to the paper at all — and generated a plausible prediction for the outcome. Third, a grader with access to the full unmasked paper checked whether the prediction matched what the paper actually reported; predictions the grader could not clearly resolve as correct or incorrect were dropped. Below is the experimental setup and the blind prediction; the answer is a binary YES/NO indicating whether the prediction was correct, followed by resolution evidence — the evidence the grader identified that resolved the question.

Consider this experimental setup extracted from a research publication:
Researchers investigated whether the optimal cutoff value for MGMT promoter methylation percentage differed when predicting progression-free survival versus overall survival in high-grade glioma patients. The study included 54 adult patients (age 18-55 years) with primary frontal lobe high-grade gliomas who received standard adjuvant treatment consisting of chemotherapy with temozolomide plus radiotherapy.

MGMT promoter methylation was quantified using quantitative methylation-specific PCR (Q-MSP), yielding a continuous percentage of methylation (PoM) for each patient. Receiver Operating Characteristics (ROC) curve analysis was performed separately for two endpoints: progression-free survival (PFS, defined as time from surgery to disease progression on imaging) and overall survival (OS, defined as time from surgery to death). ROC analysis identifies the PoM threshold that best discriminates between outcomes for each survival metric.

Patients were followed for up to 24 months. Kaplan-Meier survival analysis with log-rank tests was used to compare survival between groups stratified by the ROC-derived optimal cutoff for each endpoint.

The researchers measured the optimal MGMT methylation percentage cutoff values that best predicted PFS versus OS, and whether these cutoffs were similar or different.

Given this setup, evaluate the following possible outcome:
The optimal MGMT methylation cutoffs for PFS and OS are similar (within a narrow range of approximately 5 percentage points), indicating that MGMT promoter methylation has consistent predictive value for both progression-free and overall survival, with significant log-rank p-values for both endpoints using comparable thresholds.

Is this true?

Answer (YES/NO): YES